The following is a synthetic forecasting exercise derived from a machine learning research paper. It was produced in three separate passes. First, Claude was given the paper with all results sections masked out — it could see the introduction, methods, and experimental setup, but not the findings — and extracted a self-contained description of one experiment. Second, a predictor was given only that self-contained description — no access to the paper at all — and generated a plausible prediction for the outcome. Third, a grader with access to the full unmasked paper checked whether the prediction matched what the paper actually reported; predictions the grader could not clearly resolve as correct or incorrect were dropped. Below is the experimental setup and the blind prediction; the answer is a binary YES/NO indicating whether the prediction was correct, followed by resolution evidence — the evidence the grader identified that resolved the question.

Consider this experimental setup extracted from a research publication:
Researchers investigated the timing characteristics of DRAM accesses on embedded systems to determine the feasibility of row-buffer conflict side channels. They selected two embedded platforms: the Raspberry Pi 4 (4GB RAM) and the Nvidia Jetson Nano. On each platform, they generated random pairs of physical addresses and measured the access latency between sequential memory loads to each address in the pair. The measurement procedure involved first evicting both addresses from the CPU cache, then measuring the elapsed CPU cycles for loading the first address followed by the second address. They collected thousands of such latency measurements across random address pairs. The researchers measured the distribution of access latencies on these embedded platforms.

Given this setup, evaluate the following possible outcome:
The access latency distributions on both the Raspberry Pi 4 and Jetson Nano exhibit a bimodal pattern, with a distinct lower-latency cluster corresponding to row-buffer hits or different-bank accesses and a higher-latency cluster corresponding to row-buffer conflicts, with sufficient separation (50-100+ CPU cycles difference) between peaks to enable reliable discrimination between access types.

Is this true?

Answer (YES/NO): NO